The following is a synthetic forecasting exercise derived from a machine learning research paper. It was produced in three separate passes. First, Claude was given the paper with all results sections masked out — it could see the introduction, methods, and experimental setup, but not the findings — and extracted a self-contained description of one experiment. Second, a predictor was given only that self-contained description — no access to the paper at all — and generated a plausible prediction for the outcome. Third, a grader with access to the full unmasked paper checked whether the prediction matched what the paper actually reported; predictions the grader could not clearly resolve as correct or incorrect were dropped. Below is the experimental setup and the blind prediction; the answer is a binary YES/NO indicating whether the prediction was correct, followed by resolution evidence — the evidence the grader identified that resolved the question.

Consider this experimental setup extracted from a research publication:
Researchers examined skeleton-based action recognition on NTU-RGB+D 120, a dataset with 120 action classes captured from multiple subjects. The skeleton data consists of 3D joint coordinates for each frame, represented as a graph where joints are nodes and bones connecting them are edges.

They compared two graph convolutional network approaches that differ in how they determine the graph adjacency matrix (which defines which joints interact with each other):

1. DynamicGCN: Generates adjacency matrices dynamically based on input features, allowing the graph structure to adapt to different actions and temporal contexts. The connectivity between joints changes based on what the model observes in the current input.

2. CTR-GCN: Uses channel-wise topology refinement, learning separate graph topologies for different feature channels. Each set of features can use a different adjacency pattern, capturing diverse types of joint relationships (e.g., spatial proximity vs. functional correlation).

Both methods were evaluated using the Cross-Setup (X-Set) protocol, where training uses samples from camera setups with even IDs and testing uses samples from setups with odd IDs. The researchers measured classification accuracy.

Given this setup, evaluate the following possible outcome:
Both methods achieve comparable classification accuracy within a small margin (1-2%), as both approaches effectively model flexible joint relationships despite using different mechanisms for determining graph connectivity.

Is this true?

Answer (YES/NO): NO